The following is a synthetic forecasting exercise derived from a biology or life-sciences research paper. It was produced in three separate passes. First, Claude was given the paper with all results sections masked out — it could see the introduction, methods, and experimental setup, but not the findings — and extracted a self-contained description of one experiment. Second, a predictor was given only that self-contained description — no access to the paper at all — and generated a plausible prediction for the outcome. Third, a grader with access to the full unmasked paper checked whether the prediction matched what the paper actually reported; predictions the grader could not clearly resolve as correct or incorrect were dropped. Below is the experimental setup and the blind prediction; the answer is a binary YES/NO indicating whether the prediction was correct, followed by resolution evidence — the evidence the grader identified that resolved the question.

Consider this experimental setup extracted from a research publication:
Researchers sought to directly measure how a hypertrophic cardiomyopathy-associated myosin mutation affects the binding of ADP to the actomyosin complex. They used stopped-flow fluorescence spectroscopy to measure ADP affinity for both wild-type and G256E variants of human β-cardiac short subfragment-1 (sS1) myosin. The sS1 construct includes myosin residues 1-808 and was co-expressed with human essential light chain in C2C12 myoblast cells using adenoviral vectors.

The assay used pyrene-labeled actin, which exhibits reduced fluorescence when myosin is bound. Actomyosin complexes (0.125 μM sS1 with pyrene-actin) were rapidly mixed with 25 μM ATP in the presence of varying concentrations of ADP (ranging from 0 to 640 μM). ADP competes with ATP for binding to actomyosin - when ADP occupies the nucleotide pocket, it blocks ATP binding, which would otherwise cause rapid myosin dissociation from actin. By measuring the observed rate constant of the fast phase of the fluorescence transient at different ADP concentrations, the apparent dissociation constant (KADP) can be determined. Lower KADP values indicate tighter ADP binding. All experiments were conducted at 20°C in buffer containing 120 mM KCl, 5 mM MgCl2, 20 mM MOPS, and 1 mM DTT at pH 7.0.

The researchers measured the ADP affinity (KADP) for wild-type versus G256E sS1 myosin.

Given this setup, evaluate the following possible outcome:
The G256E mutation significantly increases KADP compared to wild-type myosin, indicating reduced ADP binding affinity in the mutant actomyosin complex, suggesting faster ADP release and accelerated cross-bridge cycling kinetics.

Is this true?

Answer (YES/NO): NO